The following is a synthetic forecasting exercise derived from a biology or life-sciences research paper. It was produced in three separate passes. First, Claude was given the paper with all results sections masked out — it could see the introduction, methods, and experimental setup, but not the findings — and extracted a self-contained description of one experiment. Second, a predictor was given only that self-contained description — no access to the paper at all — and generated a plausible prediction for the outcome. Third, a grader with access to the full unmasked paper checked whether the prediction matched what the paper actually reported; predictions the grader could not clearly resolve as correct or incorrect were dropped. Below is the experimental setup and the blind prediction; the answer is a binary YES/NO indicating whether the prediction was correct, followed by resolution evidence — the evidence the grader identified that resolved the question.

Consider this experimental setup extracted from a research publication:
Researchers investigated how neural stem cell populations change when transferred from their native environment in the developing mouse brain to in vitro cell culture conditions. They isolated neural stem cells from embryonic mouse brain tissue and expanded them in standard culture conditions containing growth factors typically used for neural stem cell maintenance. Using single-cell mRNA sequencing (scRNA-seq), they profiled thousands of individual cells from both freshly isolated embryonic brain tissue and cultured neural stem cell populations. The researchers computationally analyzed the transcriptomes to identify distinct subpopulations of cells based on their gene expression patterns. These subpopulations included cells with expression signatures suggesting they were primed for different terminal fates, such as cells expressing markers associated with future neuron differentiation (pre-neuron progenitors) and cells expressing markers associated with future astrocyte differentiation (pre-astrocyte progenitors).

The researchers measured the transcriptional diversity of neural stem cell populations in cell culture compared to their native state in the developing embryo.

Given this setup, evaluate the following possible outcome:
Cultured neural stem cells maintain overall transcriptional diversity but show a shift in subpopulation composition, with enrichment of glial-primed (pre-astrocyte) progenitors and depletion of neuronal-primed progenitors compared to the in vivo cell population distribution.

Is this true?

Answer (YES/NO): NO